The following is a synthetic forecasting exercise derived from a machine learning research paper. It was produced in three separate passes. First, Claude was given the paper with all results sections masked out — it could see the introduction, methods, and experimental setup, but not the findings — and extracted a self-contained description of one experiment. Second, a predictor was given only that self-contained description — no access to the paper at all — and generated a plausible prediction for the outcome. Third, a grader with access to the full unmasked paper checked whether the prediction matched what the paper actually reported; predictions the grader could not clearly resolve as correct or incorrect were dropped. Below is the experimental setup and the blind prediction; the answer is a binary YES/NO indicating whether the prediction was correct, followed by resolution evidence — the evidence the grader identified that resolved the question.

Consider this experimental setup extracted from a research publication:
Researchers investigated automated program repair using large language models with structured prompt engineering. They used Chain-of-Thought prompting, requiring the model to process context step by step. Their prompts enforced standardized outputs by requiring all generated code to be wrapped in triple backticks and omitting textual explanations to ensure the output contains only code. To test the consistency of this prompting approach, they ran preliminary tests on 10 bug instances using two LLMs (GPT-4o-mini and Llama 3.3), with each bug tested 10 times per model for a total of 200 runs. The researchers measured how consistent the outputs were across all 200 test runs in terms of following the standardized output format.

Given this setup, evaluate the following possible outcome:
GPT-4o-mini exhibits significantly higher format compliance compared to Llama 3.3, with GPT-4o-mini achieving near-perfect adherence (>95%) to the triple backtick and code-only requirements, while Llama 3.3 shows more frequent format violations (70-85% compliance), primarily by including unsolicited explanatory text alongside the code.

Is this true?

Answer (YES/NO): NO